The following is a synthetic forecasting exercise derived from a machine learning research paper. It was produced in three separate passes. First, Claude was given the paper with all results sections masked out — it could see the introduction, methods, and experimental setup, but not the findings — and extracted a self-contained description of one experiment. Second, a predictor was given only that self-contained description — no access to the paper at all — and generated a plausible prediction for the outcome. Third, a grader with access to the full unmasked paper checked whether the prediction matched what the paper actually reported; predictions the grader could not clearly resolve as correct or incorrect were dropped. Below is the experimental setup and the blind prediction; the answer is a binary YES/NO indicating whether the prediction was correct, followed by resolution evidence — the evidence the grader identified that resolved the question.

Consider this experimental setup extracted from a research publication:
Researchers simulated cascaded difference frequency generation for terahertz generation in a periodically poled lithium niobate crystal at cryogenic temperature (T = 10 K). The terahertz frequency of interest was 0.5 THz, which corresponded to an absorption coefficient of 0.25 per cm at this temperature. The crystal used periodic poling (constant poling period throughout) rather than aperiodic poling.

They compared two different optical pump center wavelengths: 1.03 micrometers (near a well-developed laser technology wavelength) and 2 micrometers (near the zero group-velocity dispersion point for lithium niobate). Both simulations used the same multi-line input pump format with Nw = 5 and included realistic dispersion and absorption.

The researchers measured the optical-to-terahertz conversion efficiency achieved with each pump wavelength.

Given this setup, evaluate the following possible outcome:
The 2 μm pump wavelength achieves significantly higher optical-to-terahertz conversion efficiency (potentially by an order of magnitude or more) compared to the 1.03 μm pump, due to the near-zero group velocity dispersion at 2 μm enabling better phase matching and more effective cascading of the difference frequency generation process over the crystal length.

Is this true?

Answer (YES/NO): NO